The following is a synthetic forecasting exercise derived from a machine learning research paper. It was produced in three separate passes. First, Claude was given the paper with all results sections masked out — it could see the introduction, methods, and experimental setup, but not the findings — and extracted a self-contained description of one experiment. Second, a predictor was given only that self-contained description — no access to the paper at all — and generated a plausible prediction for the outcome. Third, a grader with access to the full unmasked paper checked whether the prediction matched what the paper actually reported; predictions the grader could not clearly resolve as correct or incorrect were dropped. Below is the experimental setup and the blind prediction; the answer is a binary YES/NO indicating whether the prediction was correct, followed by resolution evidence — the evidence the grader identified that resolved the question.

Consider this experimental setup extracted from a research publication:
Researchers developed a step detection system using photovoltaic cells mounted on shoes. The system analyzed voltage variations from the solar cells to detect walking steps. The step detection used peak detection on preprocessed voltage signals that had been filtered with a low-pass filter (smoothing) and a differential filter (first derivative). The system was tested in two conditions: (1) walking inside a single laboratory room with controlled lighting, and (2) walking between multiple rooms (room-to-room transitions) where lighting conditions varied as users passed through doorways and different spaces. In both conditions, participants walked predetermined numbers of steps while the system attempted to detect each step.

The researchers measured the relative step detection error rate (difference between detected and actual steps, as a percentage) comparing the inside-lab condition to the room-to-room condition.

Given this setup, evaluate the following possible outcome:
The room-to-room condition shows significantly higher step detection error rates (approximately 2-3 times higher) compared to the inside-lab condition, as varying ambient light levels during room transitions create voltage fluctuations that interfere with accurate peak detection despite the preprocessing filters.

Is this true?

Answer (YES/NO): NO